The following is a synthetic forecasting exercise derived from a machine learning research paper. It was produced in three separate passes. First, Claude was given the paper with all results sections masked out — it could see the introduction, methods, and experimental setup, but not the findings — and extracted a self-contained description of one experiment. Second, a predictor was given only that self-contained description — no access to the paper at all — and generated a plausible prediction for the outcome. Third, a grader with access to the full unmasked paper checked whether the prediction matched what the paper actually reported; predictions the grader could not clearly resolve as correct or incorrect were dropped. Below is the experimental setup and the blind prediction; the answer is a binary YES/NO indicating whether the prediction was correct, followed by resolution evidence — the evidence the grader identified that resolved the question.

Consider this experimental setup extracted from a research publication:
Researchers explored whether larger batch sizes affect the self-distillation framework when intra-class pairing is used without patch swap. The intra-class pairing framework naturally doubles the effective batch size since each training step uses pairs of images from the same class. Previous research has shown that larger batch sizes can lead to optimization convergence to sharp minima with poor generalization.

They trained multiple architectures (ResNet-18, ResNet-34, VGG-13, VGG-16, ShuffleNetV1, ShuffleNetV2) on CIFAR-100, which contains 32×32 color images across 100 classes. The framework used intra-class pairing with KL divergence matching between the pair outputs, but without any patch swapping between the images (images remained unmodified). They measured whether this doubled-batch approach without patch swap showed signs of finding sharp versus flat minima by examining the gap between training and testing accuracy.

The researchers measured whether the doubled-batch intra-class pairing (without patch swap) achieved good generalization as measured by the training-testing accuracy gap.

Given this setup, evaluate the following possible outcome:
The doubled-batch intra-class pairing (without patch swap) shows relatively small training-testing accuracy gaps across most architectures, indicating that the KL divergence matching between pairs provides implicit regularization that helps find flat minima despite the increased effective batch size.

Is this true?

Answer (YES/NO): NO